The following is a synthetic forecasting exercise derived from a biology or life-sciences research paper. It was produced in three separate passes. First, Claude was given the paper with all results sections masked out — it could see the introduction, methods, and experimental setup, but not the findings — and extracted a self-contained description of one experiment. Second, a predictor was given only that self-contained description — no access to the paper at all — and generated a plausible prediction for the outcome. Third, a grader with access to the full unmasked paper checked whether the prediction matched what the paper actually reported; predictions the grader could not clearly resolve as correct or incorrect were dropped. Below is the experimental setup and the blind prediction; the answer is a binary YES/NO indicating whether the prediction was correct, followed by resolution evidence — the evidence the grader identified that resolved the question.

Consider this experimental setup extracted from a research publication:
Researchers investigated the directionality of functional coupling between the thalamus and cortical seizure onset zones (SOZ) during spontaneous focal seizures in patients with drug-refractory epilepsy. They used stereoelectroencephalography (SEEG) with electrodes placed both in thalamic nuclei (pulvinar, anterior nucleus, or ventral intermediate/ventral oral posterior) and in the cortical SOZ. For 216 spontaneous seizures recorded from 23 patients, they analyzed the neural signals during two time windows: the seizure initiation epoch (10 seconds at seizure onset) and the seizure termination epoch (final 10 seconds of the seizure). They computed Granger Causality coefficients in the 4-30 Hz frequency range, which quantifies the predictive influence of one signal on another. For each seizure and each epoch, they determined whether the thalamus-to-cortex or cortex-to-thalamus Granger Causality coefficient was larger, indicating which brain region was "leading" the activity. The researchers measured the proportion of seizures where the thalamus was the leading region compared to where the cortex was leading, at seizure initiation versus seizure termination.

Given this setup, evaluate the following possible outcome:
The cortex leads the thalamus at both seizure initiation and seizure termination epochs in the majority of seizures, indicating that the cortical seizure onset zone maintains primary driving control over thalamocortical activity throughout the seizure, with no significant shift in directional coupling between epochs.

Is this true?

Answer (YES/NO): NO